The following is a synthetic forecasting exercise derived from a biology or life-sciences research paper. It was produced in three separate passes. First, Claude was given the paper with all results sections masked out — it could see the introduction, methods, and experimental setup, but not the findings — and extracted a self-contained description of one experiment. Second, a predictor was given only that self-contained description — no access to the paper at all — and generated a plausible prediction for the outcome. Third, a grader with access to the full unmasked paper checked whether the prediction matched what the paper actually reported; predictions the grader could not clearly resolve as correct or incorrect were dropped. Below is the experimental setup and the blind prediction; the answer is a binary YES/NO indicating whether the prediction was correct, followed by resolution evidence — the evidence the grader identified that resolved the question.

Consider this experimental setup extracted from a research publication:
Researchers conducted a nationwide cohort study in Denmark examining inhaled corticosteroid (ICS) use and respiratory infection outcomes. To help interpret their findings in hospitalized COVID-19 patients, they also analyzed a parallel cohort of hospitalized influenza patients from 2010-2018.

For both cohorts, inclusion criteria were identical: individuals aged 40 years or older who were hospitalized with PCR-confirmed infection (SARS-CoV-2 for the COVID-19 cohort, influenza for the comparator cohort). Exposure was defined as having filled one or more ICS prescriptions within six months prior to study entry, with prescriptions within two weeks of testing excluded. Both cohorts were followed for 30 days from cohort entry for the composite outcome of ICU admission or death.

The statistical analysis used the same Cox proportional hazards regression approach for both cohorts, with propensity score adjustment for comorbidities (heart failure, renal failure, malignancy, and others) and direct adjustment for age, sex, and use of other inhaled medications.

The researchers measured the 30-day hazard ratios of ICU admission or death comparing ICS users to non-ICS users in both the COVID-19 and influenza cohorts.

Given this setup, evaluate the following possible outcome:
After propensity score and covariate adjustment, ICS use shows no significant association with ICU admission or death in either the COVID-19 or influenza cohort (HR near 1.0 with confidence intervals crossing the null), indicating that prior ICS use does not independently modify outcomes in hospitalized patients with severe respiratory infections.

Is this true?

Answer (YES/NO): NO